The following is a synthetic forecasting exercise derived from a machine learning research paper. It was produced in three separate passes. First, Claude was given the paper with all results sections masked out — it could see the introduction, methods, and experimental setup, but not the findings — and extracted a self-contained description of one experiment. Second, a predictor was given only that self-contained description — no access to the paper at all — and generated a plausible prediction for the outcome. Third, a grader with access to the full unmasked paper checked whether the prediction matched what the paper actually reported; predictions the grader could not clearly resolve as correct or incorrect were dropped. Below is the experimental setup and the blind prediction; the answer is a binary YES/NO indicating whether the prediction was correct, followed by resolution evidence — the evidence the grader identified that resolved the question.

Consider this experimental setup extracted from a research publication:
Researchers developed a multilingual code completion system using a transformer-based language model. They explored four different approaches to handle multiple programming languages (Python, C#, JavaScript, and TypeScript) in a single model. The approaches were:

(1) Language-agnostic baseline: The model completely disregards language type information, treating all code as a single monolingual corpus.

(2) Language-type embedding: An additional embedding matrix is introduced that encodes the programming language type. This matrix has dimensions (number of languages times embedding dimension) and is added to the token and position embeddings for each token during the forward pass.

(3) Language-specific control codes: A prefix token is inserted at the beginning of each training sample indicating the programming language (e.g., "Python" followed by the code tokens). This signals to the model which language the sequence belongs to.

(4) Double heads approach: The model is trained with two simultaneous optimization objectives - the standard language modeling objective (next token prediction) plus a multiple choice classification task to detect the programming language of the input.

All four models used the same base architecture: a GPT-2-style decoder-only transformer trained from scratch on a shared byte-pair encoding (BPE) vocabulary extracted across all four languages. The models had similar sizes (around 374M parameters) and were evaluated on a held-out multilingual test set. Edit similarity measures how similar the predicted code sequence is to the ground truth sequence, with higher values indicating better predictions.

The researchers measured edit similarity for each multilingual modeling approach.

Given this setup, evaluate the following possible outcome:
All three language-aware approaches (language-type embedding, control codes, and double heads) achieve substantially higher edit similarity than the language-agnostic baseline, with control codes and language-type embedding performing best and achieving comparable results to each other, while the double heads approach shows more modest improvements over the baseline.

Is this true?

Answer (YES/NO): NO